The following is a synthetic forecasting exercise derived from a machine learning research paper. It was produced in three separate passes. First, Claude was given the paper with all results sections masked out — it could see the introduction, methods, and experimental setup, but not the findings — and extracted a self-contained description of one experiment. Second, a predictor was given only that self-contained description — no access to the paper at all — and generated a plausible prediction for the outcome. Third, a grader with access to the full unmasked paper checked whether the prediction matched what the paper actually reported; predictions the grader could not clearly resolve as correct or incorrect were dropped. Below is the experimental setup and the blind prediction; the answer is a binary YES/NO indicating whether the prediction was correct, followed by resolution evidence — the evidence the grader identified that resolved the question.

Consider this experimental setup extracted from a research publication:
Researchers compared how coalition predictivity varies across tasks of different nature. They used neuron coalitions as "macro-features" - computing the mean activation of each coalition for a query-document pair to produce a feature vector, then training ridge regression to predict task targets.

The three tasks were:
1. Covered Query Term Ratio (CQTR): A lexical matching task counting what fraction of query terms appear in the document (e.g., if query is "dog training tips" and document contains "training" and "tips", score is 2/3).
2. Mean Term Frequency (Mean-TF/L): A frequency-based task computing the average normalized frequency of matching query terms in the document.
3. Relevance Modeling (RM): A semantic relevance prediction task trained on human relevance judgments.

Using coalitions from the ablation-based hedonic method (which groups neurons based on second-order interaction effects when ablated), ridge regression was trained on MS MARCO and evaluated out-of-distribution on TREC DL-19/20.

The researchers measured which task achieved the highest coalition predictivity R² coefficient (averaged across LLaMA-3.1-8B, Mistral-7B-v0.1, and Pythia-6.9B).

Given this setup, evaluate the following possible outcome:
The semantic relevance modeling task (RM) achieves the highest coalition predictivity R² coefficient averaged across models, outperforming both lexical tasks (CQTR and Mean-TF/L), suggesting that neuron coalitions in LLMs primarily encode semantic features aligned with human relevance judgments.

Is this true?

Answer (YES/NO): YES